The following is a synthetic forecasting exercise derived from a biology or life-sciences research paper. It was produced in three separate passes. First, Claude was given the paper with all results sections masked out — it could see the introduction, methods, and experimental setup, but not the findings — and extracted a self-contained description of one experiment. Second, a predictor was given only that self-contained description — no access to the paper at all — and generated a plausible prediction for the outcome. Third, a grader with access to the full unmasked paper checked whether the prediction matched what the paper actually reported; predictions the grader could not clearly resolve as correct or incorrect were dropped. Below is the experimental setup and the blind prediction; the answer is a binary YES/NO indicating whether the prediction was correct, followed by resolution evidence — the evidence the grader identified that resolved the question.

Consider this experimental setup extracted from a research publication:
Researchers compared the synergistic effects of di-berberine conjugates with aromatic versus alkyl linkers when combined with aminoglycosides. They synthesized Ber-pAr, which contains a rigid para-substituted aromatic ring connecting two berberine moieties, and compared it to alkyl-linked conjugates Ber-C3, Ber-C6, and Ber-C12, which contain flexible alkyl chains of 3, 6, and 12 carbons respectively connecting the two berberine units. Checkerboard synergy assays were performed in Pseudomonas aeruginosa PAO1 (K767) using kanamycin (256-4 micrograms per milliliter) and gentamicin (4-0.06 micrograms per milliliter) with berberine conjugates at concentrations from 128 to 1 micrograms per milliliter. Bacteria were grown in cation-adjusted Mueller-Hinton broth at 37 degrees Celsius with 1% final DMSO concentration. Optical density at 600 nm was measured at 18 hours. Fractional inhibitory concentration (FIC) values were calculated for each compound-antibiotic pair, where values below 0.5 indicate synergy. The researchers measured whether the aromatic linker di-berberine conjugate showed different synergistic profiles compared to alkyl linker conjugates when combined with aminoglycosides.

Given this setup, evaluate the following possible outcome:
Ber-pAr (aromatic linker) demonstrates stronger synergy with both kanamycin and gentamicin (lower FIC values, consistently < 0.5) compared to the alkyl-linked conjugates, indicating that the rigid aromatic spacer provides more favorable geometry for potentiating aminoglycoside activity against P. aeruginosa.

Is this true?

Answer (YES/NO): NO